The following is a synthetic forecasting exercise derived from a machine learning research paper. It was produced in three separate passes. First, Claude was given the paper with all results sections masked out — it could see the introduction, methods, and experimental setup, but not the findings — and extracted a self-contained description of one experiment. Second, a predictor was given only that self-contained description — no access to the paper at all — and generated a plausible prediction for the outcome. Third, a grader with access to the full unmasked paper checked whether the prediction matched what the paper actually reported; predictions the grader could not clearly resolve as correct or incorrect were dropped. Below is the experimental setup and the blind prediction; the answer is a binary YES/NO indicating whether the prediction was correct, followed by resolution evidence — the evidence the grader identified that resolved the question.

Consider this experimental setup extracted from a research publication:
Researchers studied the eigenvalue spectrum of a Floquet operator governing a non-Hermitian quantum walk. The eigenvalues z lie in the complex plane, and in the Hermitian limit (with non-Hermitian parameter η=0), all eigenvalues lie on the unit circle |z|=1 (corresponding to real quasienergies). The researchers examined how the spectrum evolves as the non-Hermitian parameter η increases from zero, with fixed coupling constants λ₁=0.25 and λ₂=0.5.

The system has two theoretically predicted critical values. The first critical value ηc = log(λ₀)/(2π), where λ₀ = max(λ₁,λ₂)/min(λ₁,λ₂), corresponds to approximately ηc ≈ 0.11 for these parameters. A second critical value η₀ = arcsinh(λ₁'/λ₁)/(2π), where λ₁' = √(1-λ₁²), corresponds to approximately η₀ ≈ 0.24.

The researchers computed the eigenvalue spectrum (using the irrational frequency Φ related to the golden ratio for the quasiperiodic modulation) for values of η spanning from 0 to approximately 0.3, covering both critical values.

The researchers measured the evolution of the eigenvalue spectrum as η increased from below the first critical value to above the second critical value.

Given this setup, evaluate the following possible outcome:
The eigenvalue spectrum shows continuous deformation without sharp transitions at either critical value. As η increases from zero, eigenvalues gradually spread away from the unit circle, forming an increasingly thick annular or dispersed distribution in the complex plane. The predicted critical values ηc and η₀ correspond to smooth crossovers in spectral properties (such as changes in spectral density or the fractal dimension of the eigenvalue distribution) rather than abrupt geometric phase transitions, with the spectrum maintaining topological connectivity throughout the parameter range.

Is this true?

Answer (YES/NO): NO